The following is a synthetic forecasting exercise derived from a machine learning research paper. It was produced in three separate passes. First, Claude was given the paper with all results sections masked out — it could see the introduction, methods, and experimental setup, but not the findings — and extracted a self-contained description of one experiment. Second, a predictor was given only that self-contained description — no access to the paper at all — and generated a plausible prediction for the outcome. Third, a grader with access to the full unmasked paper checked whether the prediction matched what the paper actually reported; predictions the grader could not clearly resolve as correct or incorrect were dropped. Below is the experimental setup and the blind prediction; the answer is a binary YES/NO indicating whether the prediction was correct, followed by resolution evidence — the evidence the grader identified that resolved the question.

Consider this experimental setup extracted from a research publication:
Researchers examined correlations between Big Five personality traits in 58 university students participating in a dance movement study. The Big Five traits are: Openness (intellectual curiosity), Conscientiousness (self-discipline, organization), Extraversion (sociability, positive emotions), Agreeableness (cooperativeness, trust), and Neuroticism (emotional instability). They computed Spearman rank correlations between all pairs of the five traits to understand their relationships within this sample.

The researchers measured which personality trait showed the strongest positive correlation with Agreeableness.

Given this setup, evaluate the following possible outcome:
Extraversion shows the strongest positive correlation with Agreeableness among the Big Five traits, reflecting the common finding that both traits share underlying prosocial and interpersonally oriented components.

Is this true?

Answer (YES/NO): YES